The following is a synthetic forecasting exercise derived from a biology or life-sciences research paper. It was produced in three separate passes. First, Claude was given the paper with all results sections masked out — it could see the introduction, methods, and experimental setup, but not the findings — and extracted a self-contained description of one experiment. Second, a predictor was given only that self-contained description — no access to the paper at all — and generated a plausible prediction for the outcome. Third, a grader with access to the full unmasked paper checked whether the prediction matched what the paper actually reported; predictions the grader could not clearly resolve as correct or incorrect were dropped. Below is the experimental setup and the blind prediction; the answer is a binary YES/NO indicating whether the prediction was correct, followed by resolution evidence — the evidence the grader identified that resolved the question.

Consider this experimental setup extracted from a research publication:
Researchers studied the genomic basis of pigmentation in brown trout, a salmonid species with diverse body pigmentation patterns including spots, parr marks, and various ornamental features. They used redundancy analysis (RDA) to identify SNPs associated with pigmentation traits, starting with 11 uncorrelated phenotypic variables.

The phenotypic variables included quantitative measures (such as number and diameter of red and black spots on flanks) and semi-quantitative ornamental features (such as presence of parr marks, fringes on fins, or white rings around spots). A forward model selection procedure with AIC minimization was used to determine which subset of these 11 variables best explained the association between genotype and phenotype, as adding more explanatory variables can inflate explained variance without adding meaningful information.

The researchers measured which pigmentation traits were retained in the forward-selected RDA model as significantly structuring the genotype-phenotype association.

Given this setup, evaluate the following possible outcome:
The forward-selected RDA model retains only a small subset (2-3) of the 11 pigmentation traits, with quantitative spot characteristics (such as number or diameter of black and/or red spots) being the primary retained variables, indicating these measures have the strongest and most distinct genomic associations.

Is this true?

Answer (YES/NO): NO